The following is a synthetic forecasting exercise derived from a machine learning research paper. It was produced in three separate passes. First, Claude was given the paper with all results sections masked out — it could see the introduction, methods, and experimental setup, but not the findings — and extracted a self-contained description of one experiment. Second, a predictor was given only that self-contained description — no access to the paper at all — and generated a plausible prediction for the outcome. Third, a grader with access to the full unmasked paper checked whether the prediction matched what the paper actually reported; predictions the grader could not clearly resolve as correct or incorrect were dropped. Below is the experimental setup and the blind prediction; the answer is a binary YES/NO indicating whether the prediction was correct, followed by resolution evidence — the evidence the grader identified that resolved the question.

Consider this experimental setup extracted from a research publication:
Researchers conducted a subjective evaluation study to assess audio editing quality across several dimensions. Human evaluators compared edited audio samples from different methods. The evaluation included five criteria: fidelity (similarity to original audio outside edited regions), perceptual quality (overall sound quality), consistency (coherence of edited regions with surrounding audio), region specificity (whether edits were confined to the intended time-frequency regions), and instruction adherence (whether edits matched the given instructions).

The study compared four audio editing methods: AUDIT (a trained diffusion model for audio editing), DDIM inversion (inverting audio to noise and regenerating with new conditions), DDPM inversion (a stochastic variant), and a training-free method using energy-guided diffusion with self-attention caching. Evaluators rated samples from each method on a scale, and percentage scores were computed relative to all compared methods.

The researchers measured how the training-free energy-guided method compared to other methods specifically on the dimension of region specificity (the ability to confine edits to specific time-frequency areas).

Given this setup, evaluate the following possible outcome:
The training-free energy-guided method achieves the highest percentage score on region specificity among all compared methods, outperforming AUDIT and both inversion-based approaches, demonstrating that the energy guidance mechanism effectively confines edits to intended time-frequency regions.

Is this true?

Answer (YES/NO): YES